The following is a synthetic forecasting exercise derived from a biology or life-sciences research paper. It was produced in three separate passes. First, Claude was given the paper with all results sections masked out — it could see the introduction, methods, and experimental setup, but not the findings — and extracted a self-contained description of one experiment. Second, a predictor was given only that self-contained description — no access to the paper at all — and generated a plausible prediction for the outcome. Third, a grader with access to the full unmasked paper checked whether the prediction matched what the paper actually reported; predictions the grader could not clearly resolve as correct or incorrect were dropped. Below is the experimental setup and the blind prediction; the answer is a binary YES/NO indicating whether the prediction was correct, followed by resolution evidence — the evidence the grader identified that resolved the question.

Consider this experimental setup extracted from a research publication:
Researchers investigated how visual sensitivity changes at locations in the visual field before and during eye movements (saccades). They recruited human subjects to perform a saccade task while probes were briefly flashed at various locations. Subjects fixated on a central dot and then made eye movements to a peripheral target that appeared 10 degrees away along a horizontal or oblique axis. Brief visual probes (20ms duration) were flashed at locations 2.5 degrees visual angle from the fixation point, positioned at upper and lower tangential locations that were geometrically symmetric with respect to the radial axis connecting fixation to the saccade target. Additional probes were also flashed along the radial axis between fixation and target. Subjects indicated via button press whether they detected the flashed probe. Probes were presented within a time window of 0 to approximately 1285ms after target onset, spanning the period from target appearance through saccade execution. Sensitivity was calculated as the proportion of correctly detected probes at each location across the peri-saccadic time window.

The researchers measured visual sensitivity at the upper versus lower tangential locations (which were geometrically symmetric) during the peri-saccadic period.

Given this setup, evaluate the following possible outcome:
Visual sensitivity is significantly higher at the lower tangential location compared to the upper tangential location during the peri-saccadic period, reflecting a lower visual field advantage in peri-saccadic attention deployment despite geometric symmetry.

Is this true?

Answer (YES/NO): NO